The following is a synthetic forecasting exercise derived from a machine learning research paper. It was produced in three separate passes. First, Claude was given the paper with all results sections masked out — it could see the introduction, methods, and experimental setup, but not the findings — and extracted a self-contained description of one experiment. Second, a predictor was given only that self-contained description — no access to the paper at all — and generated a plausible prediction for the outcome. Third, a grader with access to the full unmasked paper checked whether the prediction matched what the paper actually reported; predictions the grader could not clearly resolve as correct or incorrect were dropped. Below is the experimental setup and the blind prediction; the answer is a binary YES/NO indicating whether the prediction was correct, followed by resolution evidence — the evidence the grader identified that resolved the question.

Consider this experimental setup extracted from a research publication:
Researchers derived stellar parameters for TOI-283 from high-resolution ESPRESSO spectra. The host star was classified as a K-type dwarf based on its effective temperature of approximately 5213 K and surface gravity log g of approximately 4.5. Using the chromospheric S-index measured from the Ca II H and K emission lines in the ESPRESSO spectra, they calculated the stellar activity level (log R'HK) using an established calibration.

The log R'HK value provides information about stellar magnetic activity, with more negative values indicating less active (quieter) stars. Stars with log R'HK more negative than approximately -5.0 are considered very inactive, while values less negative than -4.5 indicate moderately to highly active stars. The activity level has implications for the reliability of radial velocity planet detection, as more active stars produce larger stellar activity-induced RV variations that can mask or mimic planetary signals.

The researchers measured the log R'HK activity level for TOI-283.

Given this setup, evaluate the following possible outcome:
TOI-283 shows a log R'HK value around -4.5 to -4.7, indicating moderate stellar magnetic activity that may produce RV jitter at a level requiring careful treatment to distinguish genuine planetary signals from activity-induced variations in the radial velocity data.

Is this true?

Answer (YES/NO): NO